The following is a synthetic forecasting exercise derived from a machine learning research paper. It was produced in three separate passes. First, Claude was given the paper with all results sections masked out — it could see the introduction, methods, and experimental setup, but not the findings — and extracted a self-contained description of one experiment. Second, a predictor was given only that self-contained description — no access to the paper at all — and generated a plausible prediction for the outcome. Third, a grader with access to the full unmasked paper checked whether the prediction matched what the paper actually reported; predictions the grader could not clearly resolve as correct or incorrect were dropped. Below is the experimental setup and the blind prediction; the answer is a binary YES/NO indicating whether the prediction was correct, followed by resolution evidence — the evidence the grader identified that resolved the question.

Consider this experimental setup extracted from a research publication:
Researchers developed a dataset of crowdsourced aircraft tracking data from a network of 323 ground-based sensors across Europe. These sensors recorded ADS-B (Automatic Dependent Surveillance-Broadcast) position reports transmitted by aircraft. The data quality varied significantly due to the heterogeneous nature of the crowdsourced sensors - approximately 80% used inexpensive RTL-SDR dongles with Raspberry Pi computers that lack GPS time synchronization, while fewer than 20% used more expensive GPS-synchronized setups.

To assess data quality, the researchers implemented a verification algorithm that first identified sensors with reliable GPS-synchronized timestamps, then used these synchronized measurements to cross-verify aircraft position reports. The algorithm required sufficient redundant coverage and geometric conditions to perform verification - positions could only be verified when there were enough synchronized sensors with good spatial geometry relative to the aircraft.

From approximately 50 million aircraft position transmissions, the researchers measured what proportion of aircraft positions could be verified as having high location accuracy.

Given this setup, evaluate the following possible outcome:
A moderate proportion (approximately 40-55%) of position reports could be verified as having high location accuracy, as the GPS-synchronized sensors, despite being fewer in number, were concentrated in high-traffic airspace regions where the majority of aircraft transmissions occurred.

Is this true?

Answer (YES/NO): NO